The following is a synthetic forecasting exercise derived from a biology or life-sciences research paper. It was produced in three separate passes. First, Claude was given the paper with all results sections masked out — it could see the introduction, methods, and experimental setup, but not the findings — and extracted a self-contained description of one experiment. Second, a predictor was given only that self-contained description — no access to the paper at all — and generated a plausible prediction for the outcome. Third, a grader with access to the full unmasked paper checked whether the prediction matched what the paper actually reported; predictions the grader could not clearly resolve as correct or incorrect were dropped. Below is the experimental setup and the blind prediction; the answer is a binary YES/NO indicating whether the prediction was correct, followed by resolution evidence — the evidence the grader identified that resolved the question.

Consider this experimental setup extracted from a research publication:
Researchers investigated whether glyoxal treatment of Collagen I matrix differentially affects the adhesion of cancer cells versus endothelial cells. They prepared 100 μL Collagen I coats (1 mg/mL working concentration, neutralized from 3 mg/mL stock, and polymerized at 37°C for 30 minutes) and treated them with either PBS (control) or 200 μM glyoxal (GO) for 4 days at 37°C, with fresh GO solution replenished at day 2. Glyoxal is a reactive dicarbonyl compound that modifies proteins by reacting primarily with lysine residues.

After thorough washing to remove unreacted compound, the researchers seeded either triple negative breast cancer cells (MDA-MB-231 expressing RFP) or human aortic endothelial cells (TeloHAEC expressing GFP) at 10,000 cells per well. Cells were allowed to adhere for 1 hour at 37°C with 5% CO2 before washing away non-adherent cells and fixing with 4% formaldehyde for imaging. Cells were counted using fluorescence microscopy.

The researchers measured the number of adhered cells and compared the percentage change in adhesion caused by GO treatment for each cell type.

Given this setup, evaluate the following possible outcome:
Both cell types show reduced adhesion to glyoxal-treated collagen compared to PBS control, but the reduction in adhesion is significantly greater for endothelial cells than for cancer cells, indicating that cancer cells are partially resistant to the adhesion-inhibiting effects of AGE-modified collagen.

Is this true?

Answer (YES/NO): NO